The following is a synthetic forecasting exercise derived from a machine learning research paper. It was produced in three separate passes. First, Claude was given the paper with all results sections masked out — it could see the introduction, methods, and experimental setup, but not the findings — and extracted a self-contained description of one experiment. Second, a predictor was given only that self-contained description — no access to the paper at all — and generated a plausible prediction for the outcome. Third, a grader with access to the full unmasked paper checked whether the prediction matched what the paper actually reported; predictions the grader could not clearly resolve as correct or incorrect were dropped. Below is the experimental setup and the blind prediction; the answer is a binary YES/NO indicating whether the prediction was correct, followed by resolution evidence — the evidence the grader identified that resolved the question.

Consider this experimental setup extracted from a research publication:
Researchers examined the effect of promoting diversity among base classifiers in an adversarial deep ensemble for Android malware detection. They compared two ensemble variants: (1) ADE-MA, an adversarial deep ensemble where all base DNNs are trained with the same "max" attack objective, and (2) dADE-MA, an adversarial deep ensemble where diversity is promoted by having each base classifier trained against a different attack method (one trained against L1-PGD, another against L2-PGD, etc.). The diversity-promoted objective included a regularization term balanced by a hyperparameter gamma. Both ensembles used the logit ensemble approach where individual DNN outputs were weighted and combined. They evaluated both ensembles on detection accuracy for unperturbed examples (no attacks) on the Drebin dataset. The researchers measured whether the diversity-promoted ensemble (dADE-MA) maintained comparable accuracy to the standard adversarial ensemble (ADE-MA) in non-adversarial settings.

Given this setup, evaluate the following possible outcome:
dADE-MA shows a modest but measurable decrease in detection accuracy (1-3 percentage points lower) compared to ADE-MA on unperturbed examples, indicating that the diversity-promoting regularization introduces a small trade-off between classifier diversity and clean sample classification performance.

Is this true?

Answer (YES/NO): NO